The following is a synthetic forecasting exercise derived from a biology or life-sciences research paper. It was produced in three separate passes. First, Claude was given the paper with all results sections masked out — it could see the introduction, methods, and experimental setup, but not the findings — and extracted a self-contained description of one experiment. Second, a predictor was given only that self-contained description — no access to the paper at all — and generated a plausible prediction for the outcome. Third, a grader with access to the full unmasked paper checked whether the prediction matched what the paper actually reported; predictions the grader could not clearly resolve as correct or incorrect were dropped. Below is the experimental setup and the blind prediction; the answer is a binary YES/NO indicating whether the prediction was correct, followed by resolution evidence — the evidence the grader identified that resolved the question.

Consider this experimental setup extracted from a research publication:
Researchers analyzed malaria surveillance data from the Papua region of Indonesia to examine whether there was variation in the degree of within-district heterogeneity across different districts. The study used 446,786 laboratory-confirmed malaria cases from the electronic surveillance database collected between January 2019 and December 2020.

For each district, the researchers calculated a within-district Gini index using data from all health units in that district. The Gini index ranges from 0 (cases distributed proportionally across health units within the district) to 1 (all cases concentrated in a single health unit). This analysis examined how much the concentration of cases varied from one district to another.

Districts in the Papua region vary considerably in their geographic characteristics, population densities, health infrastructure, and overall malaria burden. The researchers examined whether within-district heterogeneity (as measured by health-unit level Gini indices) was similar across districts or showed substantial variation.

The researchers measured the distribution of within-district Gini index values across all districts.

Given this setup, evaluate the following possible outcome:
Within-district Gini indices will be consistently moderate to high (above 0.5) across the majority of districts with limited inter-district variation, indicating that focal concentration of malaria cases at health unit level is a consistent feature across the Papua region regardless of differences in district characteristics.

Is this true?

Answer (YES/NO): NO